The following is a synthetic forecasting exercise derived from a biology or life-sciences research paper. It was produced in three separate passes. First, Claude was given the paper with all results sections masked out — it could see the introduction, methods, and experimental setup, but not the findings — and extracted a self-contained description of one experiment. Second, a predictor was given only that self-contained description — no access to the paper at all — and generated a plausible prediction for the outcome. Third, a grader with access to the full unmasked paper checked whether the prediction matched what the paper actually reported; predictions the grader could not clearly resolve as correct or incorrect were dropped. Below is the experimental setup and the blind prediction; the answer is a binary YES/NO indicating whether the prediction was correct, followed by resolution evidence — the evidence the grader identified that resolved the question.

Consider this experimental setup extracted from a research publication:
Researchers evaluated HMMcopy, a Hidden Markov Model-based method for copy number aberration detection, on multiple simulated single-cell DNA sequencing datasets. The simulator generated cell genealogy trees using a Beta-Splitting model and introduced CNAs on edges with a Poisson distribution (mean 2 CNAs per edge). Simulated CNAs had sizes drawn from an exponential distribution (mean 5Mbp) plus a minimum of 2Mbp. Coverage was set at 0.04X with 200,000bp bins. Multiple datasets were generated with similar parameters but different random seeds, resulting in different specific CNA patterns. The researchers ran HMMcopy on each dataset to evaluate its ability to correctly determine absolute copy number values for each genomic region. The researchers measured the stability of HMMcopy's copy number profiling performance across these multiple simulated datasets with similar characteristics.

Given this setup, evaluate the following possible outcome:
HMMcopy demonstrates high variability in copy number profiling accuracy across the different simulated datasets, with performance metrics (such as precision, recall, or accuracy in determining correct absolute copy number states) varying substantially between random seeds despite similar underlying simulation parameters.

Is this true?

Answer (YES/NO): YES